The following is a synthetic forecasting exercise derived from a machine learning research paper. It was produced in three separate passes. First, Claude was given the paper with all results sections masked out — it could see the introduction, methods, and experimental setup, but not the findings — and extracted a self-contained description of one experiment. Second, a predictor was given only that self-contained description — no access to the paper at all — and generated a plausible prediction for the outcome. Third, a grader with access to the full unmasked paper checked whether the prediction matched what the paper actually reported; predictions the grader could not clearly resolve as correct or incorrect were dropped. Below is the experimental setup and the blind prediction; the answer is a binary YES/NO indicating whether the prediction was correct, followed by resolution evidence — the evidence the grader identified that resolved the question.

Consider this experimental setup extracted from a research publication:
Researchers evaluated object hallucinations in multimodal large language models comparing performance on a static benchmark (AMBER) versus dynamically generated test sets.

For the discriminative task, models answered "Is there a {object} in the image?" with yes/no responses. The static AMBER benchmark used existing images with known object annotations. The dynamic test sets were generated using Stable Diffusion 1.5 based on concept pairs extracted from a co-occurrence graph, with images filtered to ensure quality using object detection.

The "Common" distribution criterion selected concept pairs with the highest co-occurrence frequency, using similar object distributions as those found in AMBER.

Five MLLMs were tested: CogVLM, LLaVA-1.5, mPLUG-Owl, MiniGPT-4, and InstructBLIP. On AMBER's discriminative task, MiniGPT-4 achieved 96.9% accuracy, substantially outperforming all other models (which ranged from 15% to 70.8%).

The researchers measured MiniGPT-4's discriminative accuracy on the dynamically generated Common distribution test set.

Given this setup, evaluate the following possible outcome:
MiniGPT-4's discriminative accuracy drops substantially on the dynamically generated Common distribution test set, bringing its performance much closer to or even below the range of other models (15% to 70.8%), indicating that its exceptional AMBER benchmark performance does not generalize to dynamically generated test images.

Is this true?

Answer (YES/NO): YES